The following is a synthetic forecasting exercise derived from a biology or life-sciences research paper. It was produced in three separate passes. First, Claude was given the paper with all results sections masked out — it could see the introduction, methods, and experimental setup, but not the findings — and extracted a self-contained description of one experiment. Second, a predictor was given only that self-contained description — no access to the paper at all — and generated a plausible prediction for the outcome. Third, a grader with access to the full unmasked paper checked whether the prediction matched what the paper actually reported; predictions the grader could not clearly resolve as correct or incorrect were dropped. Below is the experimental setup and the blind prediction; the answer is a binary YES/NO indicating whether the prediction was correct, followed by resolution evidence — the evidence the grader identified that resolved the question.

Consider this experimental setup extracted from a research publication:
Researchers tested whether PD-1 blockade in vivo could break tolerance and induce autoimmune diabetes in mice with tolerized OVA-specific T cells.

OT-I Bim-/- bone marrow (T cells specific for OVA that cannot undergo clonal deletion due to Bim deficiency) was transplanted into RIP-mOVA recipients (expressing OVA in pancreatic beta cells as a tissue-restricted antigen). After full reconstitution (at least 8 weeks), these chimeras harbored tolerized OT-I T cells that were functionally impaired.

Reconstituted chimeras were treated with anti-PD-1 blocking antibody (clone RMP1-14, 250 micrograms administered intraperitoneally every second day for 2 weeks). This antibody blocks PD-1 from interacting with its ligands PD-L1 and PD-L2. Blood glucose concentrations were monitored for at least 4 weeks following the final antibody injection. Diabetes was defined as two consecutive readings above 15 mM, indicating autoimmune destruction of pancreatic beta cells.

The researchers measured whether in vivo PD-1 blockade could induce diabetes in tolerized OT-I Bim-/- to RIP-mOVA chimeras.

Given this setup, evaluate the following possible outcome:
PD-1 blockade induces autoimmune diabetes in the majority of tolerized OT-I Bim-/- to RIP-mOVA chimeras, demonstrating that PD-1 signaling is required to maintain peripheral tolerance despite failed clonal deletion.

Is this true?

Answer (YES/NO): NO